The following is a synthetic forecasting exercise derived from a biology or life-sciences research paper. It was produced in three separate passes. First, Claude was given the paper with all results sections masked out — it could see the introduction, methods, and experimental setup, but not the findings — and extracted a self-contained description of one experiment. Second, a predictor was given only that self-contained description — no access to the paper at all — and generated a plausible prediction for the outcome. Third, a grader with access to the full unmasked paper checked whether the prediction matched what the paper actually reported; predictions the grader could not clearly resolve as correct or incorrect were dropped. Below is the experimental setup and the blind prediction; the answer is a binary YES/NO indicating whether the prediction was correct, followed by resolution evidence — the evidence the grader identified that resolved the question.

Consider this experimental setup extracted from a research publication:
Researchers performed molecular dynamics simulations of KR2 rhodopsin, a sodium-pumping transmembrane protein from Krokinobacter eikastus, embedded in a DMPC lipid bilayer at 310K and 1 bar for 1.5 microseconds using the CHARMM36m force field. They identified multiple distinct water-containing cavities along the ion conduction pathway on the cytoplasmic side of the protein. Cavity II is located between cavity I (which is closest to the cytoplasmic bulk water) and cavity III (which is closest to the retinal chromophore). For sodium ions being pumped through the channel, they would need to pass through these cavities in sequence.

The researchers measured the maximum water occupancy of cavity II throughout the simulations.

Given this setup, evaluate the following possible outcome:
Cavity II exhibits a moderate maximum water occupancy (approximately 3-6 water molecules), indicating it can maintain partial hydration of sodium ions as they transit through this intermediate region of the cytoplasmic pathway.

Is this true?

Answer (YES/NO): NO